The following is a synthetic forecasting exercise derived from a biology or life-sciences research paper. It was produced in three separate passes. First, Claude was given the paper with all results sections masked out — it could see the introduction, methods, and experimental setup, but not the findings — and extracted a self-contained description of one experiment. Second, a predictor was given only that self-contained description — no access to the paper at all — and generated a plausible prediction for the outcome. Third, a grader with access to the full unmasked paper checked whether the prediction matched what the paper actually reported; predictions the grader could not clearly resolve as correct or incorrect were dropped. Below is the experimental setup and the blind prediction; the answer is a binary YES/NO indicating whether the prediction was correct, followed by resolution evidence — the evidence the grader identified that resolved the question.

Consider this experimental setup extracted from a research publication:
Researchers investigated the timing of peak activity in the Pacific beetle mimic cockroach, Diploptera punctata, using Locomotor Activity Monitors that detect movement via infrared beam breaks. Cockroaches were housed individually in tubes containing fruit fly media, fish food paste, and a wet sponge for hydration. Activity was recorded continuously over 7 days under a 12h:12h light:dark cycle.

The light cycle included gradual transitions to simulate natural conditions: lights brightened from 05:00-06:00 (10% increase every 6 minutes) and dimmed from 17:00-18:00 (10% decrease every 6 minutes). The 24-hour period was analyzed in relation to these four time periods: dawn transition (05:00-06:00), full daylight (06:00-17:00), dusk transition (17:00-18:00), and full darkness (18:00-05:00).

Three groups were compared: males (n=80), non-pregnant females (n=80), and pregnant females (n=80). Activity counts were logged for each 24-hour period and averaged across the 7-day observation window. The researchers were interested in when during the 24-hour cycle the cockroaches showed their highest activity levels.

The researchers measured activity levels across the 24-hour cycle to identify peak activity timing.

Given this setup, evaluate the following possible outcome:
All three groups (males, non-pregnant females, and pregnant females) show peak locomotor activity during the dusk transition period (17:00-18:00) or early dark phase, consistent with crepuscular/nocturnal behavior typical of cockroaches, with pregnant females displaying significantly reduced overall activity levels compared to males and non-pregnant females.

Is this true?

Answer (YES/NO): NO